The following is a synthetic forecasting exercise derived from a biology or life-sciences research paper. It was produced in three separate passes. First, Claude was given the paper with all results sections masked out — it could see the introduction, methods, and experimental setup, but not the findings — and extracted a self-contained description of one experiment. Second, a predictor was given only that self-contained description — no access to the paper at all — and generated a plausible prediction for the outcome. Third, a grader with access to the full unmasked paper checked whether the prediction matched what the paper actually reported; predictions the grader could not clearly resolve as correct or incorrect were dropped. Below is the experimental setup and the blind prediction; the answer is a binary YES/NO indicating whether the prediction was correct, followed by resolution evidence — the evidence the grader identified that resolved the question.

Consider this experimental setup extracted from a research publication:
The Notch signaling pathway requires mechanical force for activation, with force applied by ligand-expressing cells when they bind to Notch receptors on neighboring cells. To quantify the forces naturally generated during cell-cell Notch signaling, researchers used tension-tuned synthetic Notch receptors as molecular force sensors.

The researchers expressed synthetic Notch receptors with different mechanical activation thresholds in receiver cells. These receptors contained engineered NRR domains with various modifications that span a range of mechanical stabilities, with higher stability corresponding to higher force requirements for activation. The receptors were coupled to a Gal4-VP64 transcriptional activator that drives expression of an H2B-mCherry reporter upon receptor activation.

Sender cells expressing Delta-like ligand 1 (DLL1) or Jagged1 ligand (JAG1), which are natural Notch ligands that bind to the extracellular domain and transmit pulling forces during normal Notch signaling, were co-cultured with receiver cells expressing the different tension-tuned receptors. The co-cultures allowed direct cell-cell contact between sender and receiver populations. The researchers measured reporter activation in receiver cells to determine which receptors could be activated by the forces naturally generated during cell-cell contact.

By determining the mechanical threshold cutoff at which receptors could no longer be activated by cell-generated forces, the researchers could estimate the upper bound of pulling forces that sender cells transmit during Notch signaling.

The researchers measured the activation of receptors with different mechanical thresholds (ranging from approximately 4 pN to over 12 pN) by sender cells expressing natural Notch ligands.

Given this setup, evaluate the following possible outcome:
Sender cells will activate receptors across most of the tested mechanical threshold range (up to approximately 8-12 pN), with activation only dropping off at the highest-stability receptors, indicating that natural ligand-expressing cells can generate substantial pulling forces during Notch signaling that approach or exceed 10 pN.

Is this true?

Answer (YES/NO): YES